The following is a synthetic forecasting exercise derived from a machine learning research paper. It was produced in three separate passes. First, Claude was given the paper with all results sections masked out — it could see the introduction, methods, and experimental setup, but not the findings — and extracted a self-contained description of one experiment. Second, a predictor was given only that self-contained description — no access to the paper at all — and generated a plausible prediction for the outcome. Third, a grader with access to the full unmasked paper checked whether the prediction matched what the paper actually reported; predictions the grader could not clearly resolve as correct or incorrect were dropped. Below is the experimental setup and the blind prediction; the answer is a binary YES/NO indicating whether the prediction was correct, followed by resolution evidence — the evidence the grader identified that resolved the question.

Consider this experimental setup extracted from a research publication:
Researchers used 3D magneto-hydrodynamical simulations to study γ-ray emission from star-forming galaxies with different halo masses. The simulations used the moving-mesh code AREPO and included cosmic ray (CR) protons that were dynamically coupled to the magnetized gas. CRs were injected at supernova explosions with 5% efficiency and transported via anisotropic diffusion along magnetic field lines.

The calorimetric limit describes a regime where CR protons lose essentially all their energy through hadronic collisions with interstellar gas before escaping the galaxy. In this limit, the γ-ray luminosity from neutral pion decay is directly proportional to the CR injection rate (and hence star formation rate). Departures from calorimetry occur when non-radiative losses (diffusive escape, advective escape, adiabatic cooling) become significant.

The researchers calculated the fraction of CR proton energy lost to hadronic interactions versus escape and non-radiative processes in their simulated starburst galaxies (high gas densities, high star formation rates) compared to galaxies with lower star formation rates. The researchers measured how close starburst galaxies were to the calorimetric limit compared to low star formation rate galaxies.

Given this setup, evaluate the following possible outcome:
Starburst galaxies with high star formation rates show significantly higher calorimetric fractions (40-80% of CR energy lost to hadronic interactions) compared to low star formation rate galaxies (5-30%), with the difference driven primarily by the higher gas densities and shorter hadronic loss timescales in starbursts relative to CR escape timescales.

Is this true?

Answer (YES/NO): NO